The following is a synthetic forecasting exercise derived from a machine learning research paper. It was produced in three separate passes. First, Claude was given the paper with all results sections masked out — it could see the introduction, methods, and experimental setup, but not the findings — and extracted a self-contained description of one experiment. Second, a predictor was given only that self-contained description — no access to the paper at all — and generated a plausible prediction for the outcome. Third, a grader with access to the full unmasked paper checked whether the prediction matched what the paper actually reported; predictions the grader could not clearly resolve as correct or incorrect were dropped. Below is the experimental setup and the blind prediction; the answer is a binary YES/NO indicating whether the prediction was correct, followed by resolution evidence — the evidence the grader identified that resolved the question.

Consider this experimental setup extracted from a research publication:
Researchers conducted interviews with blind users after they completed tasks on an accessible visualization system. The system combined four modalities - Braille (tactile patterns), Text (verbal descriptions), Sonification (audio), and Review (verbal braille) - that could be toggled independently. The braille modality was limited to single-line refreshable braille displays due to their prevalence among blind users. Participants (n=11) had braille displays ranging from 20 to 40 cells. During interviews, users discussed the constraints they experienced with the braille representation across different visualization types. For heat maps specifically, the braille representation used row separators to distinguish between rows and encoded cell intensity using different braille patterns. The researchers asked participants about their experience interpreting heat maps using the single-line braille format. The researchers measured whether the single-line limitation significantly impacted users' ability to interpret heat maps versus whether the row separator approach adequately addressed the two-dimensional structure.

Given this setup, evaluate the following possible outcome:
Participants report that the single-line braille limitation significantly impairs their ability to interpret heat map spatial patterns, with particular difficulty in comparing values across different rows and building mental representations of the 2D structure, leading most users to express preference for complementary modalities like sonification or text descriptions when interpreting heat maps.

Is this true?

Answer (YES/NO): NO